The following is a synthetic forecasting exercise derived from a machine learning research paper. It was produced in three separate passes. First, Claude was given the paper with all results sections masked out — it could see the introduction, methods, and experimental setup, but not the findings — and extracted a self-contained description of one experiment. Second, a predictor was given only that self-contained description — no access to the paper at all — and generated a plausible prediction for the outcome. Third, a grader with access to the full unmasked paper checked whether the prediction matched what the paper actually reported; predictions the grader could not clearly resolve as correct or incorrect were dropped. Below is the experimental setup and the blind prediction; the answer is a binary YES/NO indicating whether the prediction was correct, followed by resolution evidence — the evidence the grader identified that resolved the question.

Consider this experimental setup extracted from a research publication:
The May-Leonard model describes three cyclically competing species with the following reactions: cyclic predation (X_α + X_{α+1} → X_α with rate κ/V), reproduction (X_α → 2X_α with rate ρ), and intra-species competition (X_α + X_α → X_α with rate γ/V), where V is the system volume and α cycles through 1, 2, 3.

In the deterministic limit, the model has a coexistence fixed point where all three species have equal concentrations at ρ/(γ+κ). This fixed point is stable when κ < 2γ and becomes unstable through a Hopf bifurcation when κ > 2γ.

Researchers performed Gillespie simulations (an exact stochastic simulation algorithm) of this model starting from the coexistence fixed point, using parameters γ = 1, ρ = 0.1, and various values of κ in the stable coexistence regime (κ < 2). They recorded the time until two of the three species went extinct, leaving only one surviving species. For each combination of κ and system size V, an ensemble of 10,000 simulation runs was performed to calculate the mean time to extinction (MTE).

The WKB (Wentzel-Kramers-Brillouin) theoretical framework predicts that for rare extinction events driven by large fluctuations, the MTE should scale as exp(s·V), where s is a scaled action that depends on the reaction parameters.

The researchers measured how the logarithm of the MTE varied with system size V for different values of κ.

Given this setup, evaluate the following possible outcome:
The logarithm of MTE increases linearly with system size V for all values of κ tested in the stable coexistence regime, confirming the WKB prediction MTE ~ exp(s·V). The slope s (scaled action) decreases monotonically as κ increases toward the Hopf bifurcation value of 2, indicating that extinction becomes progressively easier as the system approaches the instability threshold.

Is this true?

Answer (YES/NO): YES